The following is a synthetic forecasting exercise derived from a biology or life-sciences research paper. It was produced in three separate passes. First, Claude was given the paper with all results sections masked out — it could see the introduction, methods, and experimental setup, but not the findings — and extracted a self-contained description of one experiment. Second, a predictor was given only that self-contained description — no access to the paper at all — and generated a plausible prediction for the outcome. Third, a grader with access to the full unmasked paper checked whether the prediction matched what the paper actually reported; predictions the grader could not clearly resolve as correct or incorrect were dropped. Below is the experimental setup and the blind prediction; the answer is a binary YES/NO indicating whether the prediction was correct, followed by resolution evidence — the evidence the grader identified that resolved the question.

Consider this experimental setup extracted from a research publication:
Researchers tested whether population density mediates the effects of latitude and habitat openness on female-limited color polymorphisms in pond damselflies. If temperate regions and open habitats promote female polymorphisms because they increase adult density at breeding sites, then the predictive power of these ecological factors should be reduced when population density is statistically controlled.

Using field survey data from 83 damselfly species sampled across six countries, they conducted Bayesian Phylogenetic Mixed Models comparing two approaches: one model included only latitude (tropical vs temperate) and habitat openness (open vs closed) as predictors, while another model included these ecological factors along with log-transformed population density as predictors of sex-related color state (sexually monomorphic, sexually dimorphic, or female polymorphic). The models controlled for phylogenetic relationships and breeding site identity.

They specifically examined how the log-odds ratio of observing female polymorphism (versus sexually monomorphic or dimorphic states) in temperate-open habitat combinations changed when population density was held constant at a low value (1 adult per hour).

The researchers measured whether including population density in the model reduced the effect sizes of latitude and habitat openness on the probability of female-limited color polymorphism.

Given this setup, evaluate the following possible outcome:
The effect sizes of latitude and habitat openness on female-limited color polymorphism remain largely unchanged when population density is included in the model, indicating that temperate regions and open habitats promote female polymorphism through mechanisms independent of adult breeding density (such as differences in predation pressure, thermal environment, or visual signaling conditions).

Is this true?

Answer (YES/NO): NO